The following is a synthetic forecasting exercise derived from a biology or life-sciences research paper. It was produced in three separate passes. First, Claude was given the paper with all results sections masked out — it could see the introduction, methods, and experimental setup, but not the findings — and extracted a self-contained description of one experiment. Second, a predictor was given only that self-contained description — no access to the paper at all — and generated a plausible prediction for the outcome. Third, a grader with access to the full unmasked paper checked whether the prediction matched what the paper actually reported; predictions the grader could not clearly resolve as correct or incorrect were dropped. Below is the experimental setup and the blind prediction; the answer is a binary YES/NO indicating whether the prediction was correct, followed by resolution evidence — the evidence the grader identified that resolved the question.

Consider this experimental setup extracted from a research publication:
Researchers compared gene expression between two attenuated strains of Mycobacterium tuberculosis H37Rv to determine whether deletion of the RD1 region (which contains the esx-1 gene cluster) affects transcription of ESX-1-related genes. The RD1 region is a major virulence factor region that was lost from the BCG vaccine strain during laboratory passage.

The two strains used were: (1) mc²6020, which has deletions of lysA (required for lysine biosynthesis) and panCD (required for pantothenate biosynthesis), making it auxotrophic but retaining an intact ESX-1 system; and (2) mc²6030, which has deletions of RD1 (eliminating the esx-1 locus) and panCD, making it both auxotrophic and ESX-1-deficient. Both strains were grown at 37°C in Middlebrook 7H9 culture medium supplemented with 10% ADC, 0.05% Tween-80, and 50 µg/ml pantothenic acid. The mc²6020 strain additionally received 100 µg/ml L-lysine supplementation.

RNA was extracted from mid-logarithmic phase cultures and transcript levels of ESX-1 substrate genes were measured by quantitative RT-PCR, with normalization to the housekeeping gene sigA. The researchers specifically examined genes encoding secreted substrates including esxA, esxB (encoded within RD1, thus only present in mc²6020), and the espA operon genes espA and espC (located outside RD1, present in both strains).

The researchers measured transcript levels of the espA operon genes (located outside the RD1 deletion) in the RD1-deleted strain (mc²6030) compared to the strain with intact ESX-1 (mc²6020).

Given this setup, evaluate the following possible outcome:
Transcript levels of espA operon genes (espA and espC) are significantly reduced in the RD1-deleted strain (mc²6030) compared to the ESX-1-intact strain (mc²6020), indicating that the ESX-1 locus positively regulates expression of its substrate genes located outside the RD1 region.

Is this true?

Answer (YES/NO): NO